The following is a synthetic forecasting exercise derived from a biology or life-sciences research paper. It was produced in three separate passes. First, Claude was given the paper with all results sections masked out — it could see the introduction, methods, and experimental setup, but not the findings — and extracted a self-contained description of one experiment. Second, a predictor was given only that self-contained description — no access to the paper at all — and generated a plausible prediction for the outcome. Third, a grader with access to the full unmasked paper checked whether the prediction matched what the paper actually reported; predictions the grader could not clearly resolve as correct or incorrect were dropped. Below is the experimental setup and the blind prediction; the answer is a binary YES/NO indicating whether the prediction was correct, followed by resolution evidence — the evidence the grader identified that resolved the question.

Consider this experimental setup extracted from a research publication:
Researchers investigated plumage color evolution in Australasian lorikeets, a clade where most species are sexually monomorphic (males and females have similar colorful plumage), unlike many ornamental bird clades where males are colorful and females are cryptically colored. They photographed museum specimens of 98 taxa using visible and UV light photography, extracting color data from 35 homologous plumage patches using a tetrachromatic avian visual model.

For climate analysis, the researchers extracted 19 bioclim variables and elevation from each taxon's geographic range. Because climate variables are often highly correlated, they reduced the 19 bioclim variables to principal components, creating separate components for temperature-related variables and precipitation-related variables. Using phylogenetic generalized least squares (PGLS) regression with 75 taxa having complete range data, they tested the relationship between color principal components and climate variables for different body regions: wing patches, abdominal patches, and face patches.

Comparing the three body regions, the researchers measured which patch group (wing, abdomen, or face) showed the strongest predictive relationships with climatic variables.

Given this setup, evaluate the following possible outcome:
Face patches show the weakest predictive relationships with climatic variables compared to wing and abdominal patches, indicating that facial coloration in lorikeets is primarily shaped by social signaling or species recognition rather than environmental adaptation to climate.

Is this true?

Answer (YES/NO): YES